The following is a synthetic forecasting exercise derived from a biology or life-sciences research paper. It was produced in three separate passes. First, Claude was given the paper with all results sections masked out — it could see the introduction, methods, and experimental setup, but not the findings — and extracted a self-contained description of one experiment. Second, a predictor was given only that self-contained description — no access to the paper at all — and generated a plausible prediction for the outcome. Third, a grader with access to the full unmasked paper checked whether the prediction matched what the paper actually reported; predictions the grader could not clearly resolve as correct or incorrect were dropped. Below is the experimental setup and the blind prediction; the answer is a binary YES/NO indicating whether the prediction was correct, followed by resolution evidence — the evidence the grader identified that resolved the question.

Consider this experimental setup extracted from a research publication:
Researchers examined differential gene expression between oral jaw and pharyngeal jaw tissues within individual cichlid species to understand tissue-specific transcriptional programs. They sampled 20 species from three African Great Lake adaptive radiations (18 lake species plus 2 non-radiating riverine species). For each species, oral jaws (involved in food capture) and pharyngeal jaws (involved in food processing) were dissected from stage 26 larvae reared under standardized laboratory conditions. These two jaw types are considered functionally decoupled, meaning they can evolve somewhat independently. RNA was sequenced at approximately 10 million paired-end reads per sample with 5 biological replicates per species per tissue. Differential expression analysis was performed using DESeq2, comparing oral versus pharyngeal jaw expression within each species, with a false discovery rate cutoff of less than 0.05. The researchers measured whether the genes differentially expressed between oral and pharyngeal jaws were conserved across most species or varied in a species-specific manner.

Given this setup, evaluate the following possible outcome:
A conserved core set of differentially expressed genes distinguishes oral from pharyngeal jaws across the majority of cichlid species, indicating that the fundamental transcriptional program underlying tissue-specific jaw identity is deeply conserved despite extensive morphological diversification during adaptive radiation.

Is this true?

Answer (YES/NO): YES